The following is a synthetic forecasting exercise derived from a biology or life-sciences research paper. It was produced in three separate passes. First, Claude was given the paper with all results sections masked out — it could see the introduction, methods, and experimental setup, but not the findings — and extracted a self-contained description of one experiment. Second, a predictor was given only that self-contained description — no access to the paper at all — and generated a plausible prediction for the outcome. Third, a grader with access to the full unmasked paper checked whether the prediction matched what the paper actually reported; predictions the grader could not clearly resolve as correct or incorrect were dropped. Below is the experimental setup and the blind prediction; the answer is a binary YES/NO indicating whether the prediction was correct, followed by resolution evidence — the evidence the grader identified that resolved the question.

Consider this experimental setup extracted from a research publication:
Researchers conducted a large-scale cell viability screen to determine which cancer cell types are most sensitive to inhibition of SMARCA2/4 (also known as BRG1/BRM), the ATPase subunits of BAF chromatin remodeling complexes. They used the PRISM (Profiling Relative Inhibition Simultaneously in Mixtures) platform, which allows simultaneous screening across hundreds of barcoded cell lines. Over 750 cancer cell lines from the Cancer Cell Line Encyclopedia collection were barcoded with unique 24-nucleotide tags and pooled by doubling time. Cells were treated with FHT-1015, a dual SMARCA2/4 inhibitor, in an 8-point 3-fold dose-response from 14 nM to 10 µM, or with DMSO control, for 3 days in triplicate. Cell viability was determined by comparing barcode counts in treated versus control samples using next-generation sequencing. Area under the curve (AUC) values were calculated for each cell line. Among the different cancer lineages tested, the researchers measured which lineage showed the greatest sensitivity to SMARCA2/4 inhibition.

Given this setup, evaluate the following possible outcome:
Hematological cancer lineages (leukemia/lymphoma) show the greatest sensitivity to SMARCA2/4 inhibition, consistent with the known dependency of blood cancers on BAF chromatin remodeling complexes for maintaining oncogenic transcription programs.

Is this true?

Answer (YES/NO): YES